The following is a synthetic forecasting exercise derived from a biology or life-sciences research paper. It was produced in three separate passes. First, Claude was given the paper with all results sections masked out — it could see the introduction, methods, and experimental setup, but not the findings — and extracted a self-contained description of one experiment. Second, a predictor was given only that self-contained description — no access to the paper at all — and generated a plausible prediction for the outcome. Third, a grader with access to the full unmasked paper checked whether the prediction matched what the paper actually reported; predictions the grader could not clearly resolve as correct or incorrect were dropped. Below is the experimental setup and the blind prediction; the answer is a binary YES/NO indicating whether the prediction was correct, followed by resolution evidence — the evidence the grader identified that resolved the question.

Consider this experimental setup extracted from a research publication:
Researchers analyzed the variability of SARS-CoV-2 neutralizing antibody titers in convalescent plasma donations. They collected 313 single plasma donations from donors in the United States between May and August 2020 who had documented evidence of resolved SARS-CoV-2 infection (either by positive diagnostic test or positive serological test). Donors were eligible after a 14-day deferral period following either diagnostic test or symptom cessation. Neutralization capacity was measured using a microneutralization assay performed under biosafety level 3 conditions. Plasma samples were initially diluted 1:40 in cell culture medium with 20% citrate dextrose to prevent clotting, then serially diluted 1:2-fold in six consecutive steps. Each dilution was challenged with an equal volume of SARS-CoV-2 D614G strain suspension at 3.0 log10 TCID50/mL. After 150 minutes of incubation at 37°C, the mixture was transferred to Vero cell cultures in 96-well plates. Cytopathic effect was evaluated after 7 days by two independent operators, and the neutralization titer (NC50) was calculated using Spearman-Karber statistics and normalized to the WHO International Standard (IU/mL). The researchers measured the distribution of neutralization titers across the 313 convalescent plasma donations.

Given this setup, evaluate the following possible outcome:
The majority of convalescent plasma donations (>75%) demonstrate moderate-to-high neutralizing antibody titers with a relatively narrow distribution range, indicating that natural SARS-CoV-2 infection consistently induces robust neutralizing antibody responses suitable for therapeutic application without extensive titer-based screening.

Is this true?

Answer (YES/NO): NO